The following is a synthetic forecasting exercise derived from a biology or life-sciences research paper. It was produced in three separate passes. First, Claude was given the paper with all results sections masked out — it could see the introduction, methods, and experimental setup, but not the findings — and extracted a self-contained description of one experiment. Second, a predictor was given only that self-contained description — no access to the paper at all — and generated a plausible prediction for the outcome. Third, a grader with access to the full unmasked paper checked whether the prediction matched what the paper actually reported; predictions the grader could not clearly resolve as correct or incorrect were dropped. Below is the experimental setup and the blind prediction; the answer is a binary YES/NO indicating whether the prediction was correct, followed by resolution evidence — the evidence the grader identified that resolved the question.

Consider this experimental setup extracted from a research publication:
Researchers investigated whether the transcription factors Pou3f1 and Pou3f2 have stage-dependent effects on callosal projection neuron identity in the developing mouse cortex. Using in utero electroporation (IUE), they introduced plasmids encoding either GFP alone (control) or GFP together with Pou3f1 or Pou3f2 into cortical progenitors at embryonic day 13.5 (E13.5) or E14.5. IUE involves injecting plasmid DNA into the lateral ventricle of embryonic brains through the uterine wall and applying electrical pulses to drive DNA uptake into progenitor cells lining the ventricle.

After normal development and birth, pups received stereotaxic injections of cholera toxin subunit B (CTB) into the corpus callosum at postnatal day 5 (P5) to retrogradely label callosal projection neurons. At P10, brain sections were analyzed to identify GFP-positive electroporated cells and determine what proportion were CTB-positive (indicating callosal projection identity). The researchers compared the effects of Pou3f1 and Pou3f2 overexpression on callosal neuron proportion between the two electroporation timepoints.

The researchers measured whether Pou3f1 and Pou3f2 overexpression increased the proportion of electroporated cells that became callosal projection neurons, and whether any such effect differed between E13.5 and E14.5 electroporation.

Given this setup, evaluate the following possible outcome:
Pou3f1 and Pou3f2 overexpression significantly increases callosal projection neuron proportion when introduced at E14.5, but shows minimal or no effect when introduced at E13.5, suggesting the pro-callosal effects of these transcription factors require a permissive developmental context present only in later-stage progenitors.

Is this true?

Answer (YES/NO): NO